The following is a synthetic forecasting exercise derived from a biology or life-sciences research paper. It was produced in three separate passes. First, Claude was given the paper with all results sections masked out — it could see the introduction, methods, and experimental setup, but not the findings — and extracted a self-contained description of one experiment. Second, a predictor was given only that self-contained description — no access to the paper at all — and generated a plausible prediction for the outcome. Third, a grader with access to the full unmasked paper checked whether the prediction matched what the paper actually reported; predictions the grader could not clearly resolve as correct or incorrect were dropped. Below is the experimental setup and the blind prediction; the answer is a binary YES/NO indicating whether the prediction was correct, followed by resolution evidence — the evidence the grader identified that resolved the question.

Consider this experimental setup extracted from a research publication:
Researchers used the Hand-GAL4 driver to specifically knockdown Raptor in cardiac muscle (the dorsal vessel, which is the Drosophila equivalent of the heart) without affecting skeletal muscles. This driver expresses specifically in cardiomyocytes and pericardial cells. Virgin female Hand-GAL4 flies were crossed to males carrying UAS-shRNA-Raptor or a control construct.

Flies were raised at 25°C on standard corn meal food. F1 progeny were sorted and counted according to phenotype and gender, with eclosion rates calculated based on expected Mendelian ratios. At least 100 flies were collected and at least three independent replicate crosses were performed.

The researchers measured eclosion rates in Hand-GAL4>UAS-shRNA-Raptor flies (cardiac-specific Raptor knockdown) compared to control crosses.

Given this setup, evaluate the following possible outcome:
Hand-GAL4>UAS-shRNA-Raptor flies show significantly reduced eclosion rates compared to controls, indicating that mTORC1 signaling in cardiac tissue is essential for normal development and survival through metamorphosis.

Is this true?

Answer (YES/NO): NO